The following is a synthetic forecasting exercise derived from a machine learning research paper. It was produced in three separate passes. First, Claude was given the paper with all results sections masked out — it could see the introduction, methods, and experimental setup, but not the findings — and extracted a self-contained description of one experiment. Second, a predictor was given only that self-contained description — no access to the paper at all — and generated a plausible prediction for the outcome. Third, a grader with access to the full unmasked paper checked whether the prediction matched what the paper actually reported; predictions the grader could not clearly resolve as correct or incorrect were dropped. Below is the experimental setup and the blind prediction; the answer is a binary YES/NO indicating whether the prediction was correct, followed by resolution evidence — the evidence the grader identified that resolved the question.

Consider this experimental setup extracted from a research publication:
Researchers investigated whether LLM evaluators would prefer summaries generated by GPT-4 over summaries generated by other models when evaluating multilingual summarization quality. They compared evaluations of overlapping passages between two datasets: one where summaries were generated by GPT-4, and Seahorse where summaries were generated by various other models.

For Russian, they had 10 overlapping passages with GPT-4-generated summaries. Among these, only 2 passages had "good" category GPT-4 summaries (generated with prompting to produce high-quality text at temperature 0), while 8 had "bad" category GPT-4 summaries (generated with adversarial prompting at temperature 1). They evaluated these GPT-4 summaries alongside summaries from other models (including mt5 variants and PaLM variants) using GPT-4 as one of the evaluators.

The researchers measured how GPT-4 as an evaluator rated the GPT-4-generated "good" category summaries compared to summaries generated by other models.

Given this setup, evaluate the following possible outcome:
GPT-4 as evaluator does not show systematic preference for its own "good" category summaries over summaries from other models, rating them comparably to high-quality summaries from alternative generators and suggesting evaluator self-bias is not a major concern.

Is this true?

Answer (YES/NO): NO